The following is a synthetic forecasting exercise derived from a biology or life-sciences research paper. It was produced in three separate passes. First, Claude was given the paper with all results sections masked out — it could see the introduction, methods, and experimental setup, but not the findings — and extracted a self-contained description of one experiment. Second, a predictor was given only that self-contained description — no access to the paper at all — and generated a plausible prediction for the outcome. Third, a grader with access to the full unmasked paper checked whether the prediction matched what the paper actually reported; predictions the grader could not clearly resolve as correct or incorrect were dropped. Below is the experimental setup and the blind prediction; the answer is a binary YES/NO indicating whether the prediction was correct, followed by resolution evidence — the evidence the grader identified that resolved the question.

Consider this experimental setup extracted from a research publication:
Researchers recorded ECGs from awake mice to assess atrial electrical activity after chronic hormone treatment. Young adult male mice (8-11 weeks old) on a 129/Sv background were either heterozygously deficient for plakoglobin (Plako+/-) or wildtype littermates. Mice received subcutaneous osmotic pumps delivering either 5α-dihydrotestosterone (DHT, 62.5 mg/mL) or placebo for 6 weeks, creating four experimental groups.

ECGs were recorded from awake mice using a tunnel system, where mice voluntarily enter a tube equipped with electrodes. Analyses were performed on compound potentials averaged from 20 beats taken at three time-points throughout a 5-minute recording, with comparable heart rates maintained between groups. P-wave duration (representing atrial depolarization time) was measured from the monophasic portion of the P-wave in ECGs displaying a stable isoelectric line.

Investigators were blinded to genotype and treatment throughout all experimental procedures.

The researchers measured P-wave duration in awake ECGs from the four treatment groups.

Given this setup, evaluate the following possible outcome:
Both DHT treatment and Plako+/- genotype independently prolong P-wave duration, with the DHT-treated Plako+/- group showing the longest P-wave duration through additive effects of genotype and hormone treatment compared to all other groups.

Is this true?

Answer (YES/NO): NO